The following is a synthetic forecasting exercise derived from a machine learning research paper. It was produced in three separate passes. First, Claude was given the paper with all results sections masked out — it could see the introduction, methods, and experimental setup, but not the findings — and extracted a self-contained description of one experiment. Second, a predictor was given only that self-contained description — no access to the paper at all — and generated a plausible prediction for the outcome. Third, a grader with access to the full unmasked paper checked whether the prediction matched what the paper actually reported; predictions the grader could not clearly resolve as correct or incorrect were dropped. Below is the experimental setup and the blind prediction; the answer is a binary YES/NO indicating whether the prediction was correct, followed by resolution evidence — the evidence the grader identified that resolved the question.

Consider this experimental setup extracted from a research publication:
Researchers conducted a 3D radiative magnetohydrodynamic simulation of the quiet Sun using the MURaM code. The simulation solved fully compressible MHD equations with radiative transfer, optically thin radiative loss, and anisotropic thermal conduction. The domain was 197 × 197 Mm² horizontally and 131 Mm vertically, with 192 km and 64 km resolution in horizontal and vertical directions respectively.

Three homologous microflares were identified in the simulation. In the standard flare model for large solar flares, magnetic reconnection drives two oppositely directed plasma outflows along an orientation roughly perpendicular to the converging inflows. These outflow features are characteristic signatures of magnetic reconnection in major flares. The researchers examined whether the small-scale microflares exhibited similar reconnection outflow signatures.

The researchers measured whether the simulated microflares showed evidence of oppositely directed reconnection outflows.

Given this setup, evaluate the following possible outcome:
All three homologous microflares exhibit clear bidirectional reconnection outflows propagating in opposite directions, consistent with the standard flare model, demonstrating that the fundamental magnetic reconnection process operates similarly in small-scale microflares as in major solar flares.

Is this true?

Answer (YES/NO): YES